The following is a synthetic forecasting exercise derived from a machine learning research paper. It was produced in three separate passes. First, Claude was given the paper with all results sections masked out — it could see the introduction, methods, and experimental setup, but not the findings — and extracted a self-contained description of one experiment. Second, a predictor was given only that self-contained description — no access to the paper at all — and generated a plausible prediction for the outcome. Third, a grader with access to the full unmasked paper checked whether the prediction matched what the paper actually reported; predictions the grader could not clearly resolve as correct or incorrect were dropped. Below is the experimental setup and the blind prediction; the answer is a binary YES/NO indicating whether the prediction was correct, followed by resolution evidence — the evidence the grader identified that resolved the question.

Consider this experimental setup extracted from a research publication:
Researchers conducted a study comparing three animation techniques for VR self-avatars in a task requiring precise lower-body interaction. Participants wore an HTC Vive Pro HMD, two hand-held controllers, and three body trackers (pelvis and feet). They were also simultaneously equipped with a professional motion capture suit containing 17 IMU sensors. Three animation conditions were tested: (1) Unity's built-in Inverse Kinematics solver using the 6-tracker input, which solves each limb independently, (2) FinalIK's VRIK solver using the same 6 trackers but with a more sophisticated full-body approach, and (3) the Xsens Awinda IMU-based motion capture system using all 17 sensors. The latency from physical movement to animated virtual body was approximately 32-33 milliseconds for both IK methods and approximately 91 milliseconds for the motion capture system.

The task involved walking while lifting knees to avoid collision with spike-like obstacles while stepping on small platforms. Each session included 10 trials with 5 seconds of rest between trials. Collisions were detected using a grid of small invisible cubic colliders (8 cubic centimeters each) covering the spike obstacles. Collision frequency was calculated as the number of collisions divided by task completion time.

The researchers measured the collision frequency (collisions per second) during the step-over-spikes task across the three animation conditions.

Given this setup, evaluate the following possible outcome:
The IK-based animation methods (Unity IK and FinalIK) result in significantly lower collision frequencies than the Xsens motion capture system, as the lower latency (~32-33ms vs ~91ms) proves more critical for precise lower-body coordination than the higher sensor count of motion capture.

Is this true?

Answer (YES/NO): YES